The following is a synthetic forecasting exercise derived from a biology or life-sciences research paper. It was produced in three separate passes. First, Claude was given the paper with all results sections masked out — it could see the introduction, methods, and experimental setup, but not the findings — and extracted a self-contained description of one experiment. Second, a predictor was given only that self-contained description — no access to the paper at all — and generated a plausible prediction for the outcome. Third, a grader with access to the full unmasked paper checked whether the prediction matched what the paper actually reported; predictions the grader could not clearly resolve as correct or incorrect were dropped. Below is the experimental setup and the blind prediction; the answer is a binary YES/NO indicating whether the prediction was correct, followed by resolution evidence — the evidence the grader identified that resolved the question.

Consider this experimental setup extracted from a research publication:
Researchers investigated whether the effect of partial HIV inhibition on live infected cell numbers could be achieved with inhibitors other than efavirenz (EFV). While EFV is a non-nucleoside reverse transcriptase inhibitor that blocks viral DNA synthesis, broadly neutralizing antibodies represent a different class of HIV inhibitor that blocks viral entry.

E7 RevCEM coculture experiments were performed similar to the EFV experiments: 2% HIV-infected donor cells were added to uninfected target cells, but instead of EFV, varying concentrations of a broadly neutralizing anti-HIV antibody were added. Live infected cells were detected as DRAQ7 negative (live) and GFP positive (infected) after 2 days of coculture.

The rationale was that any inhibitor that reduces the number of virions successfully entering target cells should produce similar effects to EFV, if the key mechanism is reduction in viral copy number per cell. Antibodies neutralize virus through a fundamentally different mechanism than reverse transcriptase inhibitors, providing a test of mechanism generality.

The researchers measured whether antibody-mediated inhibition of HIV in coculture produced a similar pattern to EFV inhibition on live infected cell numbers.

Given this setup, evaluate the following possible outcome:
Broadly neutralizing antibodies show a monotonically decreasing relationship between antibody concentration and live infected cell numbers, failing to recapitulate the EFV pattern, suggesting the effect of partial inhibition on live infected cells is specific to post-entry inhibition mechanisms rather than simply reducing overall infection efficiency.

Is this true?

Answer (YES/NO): NO